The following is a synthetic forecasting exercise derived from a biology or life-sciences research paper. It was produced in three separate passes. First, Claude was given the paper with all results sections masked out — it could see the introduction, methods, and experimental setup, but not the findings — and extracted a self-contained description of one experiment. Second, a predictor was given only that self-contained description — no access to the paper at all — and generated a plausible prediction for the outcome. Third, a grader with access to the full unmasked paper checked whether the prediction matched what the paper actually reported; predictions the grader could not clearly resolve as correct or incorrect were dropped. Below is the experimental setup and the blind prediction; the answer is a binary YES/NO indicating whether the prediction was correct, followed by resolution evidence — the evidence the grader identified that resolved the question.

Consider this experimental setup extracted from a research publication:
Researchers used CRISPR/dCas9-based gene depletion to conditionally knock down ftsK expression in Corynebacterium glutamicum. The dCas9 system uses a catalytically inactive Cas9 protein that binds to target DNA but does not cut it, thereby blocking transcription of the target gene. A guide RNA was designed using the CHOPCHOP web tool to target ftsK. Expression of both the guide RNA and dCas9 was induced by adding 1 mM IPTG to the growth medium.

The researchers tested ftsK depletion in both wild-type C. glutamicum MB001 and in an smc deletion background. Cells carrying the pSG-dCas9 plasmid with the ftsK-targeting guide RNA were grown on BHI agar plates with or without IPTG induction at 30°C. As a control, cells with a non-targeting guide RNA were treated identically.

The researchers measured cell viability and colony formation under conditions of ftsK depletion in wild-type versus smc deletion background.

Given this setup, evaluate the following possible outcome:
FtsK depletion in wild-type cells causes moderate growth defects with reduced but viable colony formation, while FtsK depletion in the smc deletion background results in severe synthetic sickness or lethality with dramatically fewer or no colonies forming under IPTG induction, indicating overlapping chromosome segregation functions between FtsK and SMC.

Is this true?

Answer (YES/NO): YES